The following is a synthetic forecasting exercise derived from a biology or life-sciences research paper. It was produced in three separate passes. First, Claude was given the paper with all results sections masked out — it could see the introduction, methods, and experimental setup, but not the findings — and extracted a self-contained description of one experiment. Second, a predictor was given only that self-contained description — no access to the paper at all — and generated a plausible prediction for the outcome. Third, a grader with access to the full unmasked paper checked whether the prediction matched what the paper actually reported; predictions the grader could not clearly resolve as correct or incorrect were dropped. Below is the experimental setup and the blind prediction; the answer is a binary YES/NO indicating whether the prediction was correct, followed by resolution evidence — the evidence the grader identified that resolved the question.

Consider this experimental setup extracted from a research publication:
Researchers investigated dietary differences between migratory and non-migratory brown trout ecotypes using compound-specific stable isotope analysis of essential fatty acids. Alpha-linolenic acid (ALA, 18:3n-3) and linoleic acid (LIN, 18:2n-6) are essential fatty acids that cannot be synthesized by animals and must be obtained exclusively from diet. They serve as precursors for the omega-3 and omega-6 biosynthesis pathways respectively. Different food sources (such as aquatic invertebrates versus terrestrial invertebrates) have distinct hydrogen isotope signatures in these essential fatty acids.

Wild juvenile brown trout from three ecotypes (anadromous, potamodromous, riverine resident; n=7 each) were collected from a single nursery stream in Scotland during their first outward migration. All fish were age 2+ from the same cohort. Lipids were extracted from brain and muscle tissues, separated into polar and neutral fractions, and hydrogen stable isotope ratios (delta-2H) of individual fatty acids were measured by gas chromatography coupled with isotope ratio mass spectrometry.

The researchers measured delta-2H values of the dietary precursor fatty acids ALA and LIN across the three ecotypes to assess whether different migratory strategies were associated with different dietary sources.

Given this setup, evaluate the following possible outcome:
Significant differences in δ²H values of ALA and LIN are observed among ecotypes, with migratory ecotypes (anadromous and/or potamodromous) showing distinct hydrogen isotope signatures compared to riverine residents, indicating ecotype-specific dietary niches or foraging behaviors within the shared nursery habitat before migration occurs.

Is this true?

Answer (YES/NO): YES